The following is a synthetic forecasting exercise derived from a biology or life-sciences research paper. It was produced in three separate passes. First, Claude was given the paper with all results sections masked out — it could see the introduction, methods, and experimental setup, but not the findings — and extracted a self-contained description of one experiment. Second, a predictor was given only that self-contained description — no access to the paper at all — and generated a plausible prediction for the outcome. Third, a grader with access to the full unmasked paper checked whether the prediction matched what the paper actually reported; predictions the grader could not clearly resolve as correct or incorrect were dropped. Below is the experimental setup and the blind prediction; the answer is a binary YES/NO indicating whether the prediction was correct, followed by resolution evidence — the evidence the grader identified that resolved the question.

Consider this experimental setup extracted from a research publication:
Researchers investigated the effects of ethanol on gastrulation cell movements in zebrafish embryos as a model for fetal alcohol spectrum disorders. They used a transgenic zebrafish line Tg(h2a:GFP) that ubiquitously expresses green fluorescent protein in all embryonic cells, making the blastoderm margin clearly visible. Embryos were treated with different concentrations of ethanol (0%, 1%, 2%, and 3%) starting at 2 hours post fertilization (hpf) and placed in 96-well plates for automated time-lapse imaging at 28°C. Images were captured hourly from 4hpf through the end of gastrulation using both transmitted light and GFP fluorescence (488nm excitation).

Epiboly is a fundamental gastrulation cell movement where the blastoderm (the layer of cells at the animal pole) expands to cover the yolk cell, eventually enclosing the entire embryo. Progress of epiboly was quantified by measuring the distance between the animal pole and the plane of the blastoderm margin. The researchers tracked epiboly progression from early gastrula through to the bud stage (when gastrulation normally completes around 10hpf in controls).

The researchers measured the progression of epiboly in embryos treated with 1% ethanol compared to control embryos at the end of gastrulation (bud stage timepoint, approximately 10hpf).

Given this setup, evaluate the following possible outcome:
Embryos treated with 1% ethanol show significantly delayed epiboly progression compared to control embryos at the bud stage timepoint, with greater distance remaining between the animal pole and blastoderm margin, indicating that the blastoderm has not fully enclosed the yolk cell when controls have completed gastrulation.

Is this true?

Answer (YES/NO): YES